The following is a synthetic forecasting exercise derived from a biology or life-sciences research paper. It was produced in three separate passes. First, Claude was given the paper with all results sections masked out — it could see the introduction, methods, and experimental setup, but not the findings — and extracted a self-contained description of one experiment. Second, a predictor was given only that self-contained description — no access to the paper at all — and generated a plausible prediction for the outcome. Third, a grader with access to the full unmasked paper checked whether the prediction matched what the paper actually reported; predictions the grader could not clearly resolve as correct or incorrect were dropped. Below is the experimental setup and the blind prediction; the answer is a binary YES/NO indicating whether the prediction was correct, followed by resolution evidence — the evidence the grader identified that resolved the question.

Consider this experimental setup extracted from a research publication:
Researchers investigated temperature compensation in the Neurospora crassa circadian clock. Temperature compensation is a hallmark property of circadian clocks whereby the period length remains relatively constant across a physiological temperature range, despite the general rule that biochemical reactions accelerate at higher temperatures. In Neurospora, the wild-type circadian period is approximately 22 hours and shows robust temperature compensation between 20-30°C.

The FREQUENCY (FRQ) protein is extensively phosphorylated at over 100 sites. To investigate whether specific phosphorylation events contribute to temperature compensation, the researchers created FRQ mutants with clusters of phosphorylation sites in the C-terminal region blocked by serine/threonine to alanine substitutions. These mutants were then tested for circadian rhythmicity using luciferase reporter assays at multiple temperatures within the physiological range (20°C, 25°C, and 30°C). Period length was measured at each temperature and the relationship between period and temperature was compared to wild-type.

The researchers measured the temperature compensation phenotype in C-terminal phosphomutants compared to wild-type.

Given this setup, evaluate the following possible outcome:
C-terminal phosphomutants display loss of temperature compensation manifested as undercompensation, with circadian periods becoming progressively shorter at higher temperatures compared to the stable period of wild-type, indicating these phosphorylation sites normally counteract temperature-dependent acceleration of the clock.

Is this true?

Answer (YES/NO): NO